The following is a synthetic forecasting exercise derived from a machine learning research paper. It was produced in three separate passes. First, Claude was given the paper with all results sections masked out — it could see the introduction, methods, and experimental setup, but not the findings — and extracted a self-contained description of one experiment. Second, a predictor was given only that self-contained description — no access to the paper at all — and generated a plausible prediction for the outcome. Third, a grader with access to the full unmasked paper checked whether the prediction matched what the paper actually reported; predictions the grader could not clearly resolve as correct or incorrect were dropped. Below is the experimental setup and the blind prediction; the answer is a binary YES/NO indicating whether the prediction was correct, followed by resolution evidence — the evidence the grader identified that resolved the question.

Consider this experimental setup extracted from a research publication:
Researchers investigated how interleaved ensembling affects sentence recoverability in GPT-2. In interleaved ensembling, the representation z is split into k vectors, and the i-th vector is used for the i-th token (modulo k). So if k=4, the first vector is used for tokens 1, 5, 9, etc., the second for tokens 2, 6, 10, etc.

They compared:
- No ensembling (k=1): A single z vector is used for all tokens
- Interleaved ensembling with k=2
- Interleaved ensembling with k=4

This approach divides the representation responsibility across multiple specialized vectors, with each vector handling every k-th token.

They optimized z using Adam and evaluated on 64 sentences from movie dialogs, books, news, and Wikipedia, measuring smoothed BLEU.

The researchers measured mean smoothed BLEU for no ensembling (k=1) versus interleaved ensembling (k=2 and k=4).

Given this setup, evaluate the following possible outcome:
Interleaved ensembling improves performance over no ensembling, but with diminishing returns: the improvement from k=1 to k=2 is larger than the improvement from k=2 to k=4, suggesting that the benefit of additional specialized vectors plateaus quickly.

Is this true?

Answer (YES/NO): NO